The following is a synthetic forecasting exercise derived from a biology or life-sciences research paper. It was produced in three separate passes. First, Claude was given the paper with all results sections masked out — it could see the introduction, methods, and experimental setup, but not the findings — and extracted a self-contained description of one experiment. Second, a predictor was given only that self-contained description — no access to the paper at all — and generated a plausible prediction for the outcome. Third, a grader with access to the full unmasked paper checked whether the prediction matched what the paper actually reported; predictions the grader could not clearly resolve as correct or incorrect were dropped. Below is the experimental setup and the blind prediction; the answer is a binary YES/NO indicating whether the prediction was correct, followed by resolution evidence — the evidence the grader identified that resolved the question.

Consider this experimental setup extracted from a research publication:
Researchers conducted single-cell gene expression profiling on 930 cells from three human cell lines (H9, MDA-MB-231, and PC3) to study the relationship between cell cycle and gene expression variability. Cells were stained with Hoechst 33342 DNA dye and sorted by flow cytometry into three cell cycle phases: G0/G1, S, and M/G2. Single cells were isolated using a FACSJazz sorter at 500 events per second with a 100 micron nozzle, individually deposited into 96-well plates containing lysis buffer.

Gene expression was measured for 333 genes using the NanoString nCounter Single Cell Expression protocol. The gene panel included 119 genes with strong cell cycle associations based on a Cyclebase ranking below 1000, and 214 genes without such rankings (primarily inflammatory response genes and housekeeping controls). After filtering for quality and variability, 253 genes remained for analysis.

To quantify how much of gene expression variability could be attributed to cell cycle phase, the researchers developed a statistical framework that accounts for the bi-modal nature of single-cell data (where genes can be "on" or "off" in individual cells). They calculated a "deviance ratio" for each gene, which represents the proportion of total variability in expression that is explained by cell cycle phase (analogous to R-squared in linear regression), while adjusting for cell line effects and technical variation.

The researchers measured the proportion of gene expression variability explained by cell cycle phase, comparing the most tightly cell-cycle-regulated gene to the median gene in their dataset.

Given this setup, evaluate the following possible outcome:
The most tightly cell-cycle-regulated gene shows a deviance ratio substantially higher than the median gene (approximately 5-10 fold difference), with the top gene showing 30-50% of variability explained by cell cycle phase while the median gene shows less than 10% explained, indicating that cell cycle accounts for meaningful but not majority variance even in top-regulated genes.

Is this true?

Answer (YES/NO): NO